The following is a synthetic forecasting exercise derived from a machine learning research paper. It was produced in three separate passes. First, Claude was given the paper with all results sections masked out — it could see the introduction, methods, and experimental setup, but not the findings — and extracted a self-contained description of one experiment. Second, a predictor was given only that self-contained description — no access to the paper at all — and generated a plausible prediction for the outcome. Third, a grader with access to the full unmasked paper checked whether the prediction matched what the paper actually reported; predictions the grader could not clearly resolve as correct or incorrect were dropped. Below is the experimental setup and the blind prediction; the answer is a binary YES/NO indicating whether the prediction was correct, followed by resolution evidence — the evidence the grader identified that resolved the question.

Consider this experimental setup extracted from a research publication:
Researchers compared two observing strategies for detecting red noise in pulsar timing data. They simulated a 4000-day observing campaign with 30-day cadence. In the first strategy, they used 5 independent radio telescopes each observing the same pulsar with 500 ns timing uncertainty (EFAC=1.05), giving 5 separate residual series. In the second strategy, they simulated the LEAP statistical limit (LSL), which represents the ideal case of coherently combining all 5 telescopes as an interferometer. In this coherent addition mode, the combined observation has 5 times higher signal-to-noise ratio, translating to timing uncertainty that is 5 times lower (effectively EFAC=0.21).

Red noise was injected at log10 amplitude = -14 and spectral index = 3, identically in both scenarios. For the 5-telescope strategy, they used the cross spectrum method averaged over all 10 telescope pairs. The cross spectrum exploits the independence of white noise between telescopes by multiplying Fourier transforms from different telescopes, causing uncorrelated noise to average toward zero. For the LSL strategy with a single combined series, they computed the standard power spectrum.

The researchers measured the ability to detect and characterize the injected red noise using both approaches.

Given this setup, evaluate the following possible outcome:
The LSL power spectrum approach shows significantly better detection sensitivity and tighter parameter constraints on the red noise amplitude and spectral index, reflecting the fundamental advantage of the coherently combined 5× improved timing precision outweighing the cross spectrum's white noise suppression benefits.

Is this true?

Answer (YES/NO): YES